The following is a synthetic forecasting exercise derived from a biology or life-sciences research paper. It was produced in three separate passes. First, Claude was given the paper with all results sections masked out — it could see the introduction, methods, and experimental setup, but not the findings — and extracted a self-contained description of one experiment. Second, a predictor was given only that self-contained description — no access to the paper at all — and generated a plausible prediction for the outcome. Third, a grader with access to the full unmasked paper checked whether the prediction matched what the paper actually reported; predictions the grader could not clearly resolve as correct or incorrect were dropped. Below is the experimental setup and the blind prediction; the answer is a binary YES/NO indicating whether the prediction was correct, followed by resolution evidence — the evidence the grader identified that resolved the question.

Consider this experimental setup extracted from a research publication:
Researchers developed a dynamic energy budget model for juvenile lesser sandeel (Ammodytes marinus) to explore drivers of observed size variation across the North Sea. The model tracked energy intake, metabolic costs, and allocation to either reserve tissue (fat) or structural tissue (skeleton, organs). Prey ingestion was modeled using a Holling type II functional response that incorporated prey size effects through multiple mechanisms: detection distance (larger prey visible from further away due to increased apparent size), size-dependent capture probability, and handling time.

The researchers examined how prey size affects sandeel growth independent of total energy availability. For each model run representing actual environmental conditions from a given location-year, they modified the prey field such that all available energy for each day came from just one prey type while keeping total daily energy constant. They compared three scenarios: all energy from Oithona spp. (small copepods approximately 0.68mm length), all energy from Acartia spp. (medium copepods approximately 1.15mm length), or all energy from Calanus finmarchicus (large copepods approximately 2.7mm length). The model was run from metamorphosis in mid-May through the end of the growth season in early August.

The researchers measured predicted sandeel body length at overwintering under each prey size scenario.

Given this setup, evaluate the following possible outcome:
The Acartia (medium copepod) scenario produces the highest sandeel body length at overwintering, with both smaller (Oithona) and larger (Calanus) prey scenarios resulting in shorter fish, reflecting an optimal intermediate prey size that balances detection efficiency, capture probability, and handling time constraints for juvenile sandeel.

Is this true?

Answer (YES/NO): NO